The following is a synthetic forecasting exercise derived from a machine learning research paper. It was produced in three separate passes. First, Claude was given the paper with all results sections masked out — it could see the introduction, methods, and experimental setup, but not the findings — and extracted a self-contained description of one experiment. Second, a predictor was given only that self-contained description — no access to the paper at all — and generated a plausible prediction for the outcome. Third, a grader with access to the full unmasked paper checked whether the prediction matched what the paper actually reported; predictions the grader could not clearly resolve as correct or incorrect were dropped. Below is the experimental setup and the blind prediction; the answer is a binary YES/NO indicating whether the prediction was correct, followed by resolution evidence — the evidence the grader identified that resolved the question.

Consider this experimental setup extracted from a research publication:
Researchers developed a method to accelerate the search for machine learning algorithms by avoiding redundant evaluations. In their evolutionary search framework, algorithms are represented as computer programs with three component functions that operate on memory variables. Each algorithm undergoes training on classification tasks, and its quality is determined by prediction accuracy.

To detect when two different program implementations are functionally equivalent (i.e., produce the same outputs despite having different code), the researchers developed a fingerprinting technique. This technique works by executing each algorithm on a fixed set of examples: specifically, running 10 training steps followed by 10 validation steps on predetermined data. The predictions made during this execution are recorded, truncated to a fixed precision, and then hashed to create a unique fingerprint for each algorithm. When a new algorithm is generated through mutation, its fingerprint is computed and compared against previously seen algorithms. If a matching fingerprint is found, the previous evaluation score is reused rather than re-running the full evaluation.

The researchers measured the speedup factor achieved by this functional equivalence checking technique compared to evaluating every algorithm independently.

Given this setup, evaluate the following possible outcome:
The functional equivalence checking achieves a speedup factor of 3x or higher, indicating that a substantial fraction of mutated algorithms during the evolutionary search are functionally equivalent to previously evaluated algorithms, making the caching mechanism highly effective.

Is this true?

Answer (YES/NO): YES